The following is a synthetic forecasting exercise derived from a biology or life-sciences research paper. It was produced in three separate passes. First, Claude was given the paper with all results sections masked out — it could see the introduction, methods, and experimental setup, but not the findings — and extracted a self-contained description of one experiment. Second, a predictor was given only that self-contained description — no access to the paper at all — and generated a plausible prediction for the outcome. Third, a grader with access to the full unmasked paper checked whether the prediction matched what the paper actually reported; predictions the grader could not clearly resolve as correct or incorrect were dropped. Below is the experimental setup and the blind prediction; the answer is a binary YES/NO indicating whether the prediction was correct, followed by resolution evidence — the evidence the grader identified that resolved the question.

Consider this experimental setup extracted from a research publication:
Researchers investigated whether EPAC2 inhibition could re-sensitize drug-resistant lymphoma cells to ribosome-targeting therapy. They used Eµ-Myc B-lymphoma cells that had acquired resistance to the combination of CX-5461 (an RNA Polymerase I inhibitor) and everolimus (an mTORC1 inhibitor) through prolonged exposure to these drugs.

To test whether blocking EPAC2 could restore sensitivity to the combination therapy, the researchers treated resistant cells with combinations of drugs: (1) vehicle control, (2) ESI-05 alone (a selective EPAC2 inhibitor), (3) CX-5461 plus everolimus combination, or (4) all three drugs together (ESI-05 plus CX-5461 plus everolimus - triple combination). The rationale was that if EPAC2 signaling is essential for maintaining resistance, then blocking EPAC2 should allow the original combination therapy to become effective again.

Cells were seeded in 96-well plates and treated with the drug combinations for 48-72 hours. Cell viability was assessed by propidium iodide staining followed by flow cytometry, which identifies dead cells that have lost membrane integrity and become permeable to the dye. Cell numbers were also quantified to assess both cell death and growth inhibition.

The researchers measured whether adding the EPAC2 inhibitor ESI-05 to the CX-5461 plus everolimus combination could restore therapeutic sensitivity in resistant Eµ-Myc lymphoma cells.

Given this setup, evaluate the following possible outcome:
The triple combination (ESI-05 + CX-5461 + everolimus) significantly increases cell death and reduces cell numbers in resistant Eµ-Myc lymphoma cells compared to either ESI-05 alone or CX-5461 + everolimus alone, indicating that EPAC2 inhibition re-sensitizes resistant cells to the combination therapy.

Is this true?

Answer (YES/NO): YES